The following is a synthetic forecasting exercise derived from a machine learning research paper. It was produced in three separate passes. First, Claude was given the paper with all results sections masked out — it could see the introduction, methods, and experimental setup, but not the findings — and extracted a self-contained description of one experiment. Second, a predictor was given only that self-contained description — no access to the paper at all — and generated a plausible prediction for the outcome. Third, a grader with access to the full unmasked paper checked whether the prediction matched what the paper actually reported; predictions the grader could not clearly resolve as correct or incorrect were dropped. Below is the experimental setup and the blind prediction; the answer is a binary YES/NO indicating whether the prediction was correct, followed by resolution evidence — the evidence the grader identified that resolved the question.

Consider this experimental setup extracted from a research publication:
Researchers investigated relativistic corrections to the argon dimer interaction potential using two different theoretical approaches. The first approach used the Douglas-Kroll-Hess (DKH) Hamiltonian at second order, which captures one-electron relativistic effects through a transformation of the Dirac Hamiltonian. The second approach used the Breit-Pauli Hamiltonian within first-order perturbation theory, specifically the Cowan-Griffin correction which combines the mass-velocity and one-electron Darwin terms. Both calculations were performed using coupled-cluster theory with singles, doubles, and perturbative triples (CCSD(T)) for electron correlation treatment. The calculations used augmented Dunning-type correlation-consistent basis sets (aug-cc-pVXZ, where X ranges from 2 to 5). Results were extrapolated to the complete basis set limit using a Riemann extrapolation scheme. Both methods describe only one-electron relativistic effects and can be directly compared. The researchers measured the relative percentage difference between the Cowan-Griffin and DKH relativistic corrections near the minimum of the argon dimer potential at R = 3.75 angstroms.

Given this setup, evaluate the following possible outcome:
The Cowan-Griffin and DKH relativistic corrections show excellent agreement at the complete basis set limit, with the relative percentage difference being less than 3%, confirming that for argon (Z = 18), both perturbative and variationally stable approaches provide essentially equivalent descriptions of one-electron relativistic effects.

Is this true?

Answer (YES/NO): YES